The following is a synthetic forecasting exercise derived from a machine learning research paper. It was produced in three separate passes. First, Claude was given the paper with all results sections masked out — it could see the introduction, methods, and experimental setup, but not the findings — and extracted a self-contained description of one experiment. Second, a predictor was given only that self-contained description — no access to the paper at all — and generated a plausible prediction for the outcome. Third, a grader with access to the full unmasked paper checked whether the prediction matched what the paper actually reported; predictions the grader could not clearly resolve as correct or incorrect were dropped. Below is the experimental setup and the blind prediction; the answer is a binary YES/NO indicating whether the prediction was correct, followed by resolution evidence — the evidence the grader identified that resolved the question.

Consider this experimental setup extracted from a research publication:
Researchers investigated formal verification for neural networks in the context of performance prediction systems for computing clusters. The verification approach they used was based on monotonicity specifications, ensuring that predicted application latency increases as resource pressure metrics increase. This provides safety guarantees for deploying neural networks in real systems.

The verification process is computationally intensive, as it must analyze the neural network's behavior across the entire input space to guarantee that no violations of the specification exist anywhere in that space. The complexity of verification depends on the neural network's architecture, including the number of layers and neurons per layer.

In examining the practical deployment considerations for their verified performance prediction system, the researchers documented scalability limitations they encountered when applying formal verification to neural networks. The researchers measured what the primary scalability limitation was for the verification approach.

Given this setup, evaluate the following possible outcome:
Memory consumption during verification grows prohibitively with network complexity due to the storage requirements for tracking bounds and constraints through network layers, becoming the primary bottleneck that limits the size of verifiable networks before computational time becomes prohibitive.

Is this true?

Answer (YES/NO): NO